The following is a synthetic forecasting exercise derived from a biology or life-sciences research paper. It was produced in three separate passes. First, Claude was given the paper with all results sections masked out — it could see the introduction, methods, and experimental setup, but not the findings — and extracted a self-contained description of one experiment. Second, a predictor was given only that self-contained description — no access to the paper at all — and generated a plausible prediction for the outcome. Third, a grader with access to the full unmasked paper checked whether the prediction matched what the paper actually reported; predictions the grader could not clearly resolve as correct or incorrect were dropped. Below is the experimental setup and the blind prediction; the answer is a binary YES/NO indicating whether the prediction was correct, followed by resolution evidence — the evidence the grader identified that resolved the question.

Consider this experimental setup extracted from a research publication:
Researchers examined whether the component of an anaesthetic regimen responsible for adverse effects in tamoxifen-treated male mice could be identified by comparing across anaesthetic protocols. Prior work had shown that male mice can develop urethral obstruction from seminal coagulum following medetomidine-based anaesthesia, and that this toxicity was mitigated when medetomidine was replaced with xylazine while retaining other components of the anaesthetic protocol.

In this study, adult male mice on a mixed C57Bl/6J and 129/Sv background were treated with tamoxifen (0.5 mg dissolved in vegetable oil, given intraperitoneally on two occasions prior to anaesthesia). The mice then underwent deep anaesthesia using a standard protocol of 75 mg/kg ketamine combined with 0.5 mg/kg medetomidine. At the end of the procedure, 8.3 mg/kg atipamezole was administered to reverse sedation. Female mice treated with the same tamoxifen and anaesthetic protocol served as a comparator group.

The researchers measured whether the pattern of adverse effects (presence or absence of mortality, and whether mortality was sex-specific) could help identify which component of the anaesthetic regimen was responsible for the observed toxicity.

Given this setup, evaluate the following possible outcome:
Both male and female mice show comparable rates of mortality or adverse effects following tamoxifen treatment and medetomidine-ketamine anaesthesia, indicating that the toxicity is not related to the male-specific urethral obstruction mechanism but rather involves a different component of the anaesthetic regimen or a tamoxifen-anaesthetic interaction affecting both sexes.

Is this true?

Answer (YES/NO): NO